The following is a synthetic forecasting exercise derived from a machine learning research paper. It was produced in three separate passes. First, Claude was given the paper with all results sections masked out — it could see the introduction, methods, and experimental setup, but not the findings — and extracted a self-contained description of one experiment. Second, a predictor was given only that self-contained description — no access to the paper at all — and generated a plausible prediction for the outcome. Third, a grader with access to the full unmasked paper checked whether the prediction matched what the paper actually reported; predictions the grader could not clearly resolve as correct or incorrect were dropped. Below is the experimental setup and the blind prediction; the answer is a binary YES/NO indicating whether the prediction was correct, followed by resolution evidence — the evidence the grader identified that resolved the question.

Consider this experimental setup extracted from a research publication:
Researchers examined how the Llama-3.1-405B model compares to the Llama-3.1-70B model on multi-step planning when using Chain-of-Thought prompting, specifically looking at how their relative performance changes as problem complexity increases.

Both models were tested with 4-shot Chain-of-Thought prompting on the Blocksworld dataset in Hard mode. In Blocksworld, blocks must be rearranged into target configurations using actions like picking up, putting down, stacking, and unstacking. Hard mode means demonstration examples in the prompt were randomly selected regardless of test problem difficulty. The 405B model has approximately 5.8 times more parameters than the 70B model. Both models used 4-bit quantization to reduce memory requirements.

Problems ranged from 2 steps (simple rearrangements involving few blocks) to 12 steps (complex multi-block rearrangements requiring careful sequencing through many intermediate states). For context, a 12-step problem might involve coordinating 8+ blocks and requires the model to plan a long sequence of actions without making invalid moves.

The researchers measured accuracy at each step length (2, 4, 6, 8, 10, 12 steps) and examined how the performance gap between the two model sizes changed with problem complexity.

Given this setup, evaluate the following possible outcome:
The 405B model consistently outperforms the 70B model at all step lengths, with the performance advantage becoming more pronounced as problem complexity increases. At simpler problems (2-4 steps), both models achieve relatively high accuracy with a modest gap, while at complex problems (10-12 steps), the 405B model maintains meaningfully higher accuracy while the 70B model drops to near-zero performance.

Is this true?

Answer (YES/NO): NO